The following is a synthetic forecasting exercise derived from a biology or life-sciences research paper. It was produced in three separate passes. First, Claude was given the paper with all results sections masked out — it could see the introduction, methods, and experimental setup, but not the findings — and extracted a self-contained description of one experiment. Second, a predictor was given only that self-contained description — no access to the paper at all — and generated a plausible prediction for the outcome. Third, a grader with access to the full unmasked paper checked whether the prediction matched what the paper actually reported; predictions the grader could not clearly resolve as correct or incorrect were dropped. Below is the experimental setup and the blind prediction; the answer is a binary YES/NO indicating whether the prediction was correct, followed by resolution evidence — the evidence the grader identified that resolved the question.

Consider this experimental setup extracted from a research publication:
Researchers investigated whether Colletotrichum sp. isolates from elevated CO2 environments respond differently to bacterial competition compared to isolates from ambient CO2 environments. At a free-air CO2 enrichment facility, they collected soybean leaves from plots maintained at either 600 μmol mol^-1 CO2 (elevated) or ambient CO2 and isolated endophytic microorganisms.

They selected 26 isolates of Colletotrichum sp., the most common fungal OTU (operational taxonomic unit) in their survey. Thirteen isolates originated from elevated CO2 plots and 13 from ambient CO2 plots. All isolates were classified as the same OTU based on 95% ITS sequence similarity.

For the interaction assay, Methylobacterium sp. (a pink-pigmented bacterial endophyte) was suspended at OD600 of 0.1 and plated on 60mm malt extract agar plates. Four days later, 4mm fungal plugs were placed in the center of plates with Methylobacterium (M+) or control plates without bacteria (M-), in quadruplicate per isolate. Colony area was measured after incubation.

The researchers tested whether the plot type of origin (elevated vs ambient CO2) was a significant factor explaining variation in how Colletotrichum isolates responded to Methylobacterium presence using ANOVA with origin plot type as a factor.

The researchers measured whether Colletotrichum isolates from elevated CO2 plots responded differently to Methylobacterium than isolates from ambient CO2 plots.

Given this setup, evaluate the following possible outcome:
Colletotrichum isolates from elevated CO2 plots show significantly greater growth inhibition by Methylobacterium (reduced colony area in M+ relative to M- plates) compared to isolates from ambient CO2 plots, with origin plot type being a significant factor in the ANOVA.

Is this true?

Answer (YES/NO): NO